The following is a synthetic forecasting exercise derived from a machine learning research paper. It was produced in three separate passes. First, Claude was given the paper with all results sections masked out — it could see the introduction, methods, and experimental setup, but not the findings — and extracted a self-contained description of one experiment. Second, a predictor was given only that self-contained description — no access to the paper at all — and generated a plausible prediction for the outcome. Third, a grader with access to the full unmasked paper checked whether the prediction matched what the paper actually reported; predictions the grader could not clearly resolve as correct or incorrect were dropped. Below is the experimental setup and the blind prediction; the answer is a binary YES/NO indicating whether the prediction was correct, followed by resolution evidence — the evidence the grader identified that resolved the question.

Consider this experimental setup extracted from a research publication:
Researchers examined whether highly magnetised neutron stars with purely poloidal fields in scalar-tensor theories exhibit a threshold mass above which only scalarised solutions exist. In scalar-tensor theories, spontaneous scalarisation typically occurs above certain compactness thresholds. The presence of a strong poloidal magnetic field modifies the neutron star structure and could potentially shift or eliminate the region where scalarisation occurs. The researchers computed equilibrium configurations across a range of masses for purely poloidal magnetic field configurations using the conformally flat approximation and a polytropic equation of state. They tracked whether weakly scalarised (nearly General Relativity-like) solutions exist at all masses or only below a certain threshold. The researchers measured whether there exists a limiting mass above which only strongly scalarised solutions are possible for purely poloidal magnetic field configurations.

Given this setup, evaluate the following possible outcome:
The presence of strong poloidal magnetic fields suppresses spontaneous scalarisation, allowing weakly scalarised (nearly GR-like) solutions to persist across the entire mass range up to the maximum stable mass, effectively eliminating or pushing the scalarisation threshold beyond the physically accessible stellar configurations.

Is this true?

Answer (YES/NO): NO